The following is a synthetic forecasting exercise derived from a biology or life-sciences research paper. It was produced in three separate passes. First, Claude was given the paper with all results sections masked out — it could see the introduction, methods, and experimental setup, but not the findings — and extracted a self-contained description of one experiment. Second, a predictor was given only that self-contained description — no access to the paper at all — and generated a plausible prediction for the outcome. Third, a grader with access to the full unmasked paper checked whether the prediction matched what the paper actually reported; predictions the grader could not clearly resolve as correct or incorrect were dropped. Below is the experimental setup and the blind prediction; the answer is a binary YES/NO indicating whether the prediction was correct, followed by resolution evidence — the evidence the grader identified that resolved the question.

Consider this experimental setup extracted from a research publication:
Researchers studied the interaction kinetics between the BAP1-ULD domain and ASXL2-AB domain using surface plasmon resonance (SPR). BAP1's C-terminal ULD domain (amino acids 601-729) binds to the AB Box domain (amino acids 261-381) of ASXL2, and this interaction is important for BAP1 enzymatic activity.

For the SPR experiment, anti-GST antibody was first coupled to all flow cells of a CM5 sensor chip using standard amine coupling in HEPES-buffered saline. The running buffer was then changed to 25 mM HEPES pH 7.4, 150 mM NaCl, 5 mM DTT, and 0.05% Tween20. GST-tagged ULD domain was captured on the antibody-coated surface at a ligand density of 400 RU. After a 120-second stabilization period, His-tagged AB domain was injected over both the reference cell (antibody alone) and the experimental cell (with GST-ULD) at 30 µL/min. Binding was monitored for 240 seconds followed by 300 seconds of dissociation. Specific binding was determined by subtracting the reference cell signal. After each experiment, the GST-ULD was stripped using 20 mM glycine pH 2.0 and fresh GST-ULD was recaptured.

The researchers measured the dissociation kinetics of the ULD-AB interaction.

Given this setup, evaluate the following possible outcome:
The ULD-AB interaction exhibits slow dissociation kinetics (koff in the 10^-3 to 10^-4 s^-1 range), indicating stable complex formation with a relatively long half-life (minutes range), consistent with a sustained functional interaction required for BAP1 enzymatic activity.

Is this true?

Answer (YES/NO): YES